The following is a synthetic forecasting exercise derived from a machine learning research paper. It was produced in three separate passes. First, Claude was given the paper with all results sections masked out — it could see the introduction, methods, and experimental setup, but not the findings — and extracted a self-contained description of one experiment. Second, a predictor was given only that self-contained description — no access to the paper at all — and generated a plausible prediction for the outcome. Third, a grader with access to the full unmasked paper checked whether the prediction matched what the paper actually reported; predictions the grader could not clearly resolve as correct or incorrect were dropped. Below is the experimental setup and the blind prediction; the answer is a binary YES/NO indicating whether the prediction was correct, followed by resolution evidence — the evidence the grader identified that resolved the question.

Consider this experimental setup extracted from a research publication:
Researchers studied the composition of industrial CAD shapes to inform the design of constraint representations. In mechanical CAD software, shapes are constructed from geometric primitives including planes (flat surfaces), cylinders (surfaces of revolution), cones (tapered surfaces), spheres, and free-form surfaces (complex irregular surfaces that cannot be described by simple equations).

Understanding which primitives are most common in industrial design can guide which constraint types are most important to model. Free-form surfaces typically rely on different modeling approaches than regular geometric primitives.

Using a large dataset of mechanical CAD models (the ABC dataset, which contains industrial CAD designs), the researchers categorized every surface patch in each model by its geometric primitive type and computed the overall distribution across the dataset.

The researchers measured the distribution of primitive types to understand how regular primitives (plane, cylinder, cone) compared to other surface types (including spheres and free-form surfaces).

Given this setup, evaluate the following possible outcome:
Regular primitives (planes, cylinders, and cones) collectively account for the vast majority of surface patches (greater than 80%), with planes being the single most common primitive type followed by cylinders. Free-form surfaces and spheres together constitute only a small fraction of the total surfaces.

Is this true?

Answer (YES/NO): YES